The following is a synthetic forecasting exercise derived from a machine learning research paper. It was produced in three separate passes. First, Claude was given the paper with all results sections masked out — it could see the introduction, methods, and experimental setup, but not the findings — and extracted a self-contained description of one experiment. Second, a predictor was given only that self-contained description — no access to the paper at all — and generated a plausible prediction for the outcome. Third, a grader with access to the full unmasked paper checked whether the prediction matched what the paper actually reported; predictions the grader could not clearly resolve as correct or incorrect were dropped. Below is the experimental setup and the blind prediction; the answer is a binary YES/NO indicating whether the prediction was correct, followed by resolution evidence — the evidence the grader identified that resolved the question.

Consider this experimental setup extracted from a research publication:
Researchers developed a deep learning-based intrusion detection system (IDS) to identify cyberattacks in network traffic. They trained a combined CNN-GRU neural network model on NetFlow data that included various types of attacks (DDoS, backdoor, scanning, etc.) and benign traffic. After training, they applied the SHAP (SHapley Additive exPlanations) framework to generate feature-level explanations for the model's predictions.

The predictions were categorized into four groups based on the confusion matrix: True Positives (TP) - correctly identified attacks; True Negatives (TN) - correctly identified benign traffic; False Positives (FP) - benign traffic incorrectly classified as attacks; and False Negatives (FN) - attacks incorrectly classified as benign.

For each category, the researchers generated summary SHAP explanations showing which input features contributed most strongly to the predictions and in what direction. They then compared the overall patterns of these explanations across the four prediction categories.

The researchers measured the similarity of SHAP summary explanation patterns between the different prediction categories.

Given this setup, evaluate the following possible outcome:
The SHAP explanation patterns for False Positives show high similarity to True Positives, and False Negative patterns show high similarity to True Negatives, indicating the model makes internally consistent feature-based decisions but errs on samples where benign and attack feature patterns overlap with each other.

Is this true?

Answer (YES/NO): NO